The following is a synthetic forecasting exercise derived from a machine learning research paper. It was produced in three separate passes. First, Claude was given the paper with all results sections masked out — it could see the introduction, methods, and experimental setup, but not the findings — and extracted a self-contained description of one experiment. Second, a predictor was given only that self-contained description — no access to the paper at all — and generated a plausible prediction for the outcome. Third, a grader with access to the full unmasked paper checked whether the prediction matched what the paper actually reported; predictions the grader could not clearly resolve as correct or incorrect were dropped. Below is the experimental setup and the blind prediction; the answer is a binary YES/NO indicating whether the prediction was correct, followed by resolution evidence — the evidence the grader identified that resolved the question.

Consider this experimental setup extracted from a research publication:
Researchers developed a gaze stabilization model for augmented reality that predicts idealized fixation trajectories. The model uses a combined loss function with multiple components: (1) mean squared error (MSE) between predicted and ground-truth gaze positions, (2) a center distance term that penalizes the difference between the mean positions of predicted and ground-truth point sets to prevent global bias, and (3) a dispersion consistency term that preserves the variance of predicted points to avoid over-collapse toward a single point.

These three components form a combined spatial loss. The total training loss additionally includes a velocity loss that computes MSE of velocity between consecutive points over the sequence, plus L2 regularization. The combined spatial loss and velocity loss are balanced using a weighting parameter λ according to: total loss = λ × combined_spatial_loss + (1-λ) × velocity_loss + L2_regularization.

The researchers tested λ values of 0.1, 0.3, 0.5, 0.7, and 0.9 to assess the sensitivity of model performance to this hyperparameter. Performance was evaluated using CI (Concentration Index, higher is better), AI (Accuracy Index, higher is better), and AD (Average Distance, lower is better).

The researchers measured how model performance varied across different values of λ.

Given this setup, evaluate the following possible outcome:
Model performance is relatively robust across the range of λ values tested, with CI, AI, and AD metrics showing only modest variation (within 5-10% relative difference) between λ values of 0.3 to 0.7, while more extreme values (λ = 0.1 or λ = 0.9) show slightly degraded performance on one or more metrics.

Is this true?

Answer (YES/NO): NO